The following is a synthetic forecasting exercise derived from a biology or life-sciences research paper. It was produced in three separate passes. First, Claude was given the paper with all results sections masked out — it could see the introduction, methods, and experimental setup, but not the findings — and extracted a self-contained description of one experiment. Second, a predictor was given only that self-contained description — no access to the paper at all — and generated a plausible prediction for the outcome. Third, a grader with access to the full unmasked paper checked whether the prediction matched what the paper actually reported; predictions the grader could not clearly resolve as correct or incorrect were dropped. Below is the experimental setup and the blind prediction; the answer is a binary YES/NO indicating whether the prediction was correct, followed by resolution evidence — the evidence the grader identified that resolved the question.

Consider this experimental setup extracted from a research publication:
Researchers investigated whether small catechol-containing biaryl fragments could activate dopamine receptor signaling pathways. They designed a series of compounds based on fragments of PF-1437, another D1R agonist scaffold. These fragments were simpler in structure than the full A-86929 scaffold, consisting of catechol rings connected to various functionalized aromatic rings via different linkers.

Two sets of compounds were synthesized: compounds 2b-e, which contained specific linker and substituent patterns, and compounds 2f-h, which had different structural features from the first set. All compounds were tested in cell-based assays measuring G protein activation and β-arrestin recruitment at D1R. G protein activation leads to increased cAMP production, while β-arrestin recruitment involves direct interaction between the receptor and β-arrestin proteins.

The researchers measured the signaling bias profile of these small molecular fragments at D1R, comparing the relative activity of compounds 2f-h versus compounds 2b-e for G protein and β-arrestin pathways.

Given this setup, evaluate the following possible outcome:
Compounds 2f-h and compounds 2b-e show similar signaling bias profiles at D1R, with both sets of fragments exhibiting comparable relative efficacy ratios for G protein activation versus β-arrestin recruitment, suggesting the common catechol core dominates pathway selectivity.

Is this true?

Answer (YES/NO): NO